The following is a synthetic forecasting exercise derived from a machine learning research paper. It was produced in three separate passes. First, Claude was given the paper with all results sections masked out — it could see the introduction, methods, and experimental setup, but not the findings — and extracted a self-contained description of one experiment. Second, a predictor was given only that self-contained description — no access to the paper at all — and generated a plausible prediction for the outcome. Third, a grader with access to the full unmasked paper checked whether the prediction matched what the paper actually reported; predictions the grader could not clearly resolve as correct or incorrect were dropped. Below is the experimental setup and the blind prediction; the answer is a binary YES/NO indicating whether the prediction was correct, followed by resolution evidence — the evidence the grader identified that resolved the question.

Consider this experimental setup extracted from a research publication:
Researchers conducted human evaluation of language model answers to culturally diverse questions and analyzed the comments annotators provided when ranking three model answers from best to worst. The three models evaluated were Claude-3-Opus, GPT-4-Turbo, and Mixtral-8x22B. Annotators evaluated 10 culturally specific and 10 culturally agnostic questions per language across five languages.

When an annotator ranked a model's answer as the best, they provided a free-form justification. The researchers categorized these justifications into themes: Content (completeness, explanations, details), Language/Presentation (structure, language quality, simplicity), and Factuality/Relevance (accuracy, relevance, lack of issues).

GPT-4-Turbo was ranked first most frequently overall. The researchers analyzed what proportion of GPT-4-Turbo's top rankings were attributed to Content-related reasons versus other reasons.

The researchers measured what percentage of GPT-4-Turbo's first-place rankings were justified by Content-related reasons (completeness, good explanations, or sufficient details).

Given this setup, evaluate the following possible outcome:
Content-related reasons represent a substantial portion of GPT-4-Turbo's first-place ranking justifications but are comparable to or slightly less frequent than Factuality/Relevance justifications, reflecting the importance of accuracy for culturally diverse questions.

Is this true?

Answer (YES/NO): NO